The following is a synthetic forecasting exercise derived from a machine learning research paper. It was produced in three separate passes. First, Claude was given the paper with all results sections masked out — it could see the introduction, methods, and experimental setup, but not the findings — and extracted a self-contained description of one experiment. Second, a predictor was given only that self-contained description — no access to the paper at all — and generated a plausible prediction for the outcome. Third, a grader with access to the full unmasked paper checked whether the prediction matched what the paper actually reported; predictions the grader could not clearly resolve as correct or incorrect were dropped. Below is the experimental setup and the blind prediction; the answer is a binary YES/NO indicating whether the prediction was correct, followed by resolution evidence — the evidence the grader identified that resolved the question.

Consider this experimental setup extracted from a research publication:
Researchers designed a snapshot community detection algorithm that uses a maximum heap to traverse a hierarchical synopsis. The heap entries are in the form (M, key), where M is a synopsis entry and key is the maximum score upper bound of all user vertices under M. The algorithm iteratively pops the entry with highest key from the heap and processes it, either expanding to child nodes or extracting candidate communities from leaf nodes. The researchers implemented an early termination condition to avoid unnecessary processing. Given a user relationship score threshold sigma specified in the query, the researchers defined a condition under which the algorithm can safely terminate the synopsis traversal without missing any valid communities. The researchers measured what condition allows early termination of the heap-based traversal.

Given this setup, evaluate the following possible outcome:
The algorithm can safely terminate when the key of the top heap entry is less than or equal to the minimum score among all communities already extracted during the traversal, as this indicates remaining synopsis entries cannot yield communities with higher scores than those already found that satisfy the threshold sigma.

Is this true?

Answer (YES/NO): NO